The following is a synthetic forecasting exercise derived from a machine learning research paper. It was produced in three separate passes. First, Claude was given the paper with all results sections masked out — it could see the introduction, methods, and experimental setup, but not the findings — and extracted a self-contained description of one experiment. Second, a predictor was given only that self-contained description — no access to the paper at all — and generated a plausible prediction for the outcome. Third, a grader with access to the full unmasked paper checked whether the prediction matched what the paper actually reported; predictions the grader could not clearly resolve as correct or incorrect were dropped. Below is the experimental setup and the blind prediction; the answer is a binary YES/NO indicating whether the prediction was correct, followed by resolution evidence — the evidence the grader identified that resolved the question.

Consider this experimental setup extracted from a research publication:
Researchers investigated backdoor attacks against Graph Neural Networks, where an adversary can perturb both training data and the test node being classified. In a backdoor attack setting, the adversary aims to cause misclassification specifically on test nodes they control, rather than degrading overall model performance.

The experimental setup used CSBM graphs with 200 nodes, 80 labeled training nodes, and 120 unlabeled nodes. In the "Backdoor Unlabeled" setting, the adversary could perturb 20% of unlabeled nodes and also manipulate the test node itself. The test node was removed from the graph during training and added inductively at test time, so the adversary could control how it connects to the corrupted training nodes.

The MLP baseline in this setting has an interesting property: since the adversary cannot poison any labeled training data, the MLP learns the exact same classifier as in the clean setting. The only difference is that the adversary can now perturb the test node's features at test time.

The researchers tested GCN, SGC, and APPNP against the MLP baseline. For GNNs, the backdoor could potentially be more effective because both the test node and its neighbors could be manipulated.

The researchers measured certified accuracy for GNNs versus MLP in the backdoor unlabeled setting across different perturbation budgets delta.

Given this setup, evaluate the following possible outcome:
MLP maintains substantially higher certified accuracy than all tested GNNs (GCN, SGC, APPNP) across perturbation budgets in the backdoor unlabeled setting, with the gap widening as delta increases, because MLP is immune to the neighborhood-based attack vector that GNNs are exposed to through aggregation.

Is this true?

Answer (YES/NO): NO